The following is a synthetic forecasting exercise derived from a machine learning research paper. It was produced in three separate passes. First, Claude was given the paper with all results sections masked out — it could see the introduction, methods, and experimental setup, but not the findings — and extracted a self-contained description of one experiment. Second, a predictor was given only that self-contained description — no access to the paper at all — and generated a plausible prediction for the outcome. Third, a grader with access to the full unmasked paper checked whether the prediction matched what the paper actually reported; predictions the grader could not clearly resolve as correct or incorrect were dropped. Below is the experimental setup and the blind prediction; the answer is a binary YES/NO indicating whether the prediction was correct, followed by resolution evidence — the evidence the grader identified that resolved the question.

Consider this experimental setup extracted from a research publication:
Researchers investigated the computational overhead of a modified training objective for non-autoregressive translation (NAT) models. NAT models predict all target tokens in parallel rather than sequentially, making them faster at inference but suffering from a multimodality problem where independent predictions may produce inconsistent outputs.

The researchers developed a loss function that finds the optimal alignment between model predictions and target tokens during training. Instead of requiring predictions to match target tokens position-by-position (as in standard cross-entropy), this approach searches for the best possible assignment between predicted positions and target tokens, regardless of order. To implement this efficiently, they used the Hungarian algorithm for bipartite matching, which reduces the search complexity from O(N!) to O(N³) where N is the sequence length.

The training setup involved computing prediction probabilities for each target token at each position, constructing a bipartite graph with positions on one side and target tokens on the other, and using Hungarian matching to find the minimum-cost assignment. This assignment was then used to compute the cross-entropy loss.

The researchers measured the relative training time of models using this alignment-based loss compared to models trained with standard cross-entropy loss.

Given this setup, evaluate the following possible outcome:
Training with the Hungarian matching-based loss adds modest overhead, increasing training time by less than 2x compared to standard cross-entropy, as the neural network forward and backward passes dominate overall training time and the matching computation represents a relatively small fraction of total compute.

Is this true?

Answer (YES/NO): YES